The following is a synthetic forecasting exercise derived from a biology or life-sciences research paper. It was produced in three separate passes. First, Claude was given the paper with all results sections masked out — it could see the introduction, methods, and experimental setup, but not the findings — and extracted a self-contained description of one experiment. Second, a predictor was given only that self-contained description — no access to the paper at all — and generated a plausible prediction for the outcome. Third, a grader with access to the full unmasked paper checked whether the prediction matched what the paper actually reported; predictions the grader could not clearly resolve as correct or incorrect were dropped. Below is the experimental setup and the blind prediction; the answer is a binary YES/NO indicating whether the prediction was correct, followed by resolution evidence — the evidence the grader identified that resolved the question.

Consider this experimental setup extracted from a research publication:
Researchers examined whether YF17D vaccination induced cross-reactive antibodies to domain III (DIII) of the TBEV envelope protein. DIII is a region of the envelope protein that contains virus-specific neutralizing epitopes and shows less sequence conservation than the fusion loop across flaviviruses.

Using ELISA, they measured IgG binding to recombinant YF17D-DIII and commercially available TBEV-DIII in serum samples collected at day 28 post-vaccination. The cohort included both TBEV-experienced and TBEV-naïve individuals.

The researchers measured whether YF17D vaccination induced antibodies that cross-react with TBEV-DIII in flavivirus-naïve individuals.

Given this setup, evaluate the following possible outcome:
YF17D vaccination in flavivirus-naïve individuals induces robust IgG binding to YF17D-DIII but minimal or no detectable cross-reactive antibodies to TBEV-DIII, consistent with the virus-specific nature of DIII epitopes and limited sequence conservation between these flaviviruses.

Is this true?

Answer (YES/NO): YES